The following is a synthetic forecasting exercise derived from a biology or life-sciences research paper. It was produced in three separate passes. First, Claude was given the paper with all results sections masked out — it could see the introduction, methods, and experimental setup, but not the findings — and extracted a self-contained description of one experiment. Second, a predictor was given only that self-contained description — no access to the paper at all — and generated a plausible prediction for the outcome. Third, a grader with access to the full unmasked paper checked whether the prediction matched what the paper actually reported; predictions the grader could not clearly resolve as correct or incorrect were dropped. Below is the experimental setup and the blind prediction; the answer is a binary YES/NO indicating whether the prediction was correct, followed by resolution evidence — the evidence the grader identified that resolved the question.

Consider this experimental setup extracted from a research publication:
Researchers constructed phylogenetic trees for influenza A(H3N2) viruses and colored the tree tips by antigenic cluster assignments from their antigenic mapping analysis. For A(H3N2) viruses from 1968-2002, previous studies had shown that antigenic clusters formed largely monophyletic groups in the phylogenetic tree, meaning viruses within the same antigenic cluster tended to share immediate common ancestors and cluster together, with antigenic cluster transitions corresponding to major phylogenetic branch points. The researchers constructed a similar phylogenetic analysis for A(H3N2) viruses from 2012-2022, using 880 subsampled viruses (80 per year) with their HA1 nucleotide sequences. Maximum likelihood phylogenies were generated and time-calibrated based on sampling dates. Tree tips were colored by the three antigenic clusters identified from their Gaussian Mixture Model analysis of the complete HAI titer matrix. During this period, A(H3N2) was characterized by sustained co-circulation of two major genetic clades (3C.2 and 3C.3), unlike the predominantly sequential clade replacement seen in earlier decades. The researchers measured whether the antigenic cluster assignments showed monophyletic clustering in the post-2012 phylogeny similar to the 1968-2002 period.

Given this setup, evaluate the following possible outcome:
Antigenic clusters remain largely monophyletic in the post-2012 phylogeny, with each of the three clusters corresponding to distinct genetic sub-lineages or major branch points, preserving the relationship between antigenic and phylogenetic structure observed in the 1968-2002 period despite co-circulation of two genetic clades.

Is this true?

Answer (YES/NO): NO